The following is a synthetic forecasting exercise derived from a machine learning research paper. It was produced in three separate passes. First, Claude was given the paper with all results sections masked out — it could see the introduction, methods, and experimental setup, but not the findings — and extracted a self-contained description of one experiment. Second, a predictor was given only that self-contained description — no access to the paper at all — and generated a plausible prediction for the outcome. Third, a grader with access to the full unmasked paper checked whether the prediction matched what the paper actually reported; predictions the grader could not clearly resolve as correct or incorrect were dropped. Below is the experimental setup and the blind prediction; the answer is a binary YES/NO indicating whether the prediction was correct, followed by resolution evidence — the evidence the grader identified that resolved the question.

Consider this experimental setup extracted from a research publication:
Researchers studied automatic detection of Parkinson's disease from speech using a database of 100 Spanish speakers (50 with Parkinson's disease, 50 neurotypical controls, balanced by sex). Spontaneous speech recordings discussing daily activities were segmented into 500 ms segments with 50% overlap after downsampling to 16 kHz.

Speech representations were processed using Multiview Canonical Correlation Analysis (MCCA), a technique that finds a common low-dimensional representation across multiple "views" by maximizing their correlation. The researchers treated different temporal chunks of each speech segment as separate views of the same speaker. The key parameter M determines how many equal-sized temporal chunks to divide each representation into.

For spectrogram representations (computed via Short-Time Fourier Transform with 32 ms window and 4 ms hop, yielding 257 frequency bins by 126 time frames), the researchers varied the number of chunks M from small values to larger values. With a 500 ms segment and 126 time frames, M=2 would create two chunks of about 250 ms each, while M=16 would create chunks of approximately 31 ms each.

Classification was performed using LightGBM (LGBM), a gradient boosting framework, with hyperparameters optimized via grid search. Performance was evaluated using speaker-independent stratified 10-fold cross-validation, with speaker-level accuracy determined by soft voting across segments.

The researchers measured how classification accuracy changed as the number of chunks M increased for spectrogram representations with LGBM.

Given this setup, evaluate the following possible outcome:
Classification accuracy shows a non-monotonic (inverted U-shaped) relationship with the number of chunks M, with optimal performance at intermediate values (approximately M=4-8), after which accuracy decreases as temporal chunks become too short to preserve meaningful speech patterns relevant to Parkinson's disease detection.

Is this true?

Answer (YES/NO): YES